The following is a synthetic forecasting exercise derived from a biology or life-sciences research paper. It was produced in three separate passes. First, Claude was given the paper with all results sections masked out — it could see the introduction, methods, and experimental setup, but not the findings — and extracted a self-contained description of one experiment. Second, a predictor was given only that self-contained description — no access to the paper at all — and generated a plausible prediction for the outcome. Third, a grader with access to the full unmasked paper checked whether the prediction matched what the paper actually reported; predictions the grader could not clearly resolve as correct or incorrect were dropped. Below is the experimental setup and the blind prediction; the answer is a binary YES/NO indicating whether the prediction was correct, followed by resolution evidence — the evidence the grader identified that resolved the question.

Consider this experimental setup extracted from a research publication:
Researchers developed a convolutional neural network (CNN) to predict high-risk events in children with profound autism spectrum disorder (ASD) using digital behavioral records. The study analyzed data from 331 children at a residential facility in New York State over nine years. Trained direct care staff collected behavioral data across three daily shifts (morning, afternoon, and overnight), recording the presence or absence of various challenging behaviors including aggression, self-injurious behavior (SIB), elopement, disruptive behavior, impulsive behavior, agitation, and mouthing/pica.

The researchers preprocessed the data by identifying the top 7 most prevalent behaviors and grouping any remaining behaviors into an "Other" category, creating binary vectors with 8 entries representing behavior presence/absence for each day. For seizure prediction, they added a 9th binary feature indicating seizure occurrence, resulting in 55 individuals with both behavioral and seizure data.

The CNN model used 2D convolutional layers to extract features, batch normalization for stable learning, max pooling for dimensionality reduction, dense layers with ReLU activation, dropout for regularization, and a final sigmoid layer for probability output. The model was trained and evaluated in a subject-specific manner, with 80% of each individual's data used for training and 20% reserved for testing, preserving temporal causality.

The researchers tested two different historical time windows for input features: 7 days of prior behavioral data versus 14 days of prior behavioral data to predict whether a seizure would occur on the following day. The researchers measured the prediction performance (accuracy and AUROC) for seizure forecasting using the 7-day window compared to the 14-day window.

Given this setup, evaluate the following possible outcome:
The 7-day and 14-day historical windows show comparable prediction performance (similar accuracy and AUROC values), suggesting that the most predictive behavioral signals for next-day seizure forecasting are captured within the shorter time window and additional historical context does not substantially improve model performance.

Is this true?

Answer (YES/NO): YES